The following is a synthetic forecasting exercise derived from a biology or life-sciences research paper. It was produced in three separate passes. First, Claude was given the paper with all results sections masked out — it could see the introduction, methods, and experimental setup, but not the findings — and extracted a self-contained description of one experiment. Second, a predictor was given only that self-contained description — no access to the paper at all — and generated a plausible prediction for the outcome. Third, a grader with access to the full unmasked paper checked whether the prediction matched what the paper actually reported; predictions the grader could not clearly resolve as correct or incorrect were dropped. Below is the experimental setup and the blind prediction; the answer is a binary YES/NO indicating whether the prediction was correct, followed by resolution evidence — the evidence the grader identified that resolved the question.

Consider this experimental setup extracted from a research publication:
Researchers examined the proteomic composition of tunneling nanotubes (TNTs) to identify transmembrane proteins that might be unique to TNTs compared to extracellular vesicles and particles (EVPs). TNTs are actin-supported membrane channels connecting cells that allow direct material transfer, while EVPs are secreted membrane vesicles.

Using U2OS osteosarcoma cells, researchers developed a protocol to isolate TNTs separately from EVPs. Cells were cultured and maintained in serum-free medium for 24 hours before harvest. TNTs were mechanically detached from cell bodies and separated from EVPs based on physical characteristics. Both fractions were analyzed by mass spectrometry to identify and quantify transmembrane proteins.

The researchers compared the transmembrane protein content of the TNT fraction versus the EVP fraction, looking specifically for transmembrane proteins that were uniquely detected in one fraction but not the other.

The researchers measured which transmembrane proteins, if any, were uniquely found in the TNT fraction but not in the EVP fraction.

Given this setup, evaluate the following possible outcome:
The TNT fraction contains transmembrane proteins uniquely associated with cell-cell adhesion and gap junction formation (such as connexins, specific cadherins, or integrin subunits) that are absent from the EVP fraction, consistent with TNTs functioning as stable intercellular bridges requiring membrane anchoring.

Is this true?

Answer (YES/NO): NO